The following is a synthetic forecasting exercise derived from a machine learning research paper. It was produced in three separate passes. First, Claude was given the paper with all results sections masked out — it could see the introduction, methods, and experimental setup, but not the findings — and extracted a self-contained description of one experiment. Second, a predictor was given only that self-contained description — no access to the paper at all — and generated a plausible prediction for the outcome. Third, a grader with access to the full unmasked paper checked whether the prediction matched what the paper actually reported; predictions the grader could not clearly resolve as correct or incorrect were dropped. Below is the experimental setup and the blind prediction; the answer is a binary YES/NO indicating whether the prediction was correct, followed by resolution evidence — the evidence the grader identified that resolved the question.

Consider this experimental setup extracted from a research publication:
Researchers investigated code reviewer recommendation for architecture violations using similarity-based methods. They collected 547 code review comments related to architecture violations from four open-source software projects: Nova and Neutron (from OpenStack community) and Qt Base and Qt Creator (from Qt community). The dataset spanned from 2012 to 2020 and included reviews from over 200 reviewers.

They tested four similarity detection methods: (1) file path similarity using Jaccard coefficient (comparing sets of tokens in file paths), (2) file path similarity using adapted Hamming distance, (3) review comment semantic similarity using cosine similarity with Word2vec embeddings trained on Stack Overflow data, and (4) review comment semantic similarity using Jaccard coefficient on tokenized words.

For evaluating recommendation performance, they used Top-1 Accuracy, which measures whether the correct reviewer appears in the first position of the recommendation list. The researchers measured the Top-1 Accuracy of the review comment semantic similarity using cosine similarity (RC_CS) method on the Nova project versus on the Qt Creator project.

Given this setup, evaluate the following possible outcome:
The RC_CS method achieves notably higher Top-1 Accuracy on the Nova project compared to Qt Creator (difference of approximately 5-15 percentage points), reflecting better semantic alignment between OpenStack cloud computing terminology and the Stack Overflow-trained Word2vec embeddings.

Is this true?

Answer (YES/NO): NO